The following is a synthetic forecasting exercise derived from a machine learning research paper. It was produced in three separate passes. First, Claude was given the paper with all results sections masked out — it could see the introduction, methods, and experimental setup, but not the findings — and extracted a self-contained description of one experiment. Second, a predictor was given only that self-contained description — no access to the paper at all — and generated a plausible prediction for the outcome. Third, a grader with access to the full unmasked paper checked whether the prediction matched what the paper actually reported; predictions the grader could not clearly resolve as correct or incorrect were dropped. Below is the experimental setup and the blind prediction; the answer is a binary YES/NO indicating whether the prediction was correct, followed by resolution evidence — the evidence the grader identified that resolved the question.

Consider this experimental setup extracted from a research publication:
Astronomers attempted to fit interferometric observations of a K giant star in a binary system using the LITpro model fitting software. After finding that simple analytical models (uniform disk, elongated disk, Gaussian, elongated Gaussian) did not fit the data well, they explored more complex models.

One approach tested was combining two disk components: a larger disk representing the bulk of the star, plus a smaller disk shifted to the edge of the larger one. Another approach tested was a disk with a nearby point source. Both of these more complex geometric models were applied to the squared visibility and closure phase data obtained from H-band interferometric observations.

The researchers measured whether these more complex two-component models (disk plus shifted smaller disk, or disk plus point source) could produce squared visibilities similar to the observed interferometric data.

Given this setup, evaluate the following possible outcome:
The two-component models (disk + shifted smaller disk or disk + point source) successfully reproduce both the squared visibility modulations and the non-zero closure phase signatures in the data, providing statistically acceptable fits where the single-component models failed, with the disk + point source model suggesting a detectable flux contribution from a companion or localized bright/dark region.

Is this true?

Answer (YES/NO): NO